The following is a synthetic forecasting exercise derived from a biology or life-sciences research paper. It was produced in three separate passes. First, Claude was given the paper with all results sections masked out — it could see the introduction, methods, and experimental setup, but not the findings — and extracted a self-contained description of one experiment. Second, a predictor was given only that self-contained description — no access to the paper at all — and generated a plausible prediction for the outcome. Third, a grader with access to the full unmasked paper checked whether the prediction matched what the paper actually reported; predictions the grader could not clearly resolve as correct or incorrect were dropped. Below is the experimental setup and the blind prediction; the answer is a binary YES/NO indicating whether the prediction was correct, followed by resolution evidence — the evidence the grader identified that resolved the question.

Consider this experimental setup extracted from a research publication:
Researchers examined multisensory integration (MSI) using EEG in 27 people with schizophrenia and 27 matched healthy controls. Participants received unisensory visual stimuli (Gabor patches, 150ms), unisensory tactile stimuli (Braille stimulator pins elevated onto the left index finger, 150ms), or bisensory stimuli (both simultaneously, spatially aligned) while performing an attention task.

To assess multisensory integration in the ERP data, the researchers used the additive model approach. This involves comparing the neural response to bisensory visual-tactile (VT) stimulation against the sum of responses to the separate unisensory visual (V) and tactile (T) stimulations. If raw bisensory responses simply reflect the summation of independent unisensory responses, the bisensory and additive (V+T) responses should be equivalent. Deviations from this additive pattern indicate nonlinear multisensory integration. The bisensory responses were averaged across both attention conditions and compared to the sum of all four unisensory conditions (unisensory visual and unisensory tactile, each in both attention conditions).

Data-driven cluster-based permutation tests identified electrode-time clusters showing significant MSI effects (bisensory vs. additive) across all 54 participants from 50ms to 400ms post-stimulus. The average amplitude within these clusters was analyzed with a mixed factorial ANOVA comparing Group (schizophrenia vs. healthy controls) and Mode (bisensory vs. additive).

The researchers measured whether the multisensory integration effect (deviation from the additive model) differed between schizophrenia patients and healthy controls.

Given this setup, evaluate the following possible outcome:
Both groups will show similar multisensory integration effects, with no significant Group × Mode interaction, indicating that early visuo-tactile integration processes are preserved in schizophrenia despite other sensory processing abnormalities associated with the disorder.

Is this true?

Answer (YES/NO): NO